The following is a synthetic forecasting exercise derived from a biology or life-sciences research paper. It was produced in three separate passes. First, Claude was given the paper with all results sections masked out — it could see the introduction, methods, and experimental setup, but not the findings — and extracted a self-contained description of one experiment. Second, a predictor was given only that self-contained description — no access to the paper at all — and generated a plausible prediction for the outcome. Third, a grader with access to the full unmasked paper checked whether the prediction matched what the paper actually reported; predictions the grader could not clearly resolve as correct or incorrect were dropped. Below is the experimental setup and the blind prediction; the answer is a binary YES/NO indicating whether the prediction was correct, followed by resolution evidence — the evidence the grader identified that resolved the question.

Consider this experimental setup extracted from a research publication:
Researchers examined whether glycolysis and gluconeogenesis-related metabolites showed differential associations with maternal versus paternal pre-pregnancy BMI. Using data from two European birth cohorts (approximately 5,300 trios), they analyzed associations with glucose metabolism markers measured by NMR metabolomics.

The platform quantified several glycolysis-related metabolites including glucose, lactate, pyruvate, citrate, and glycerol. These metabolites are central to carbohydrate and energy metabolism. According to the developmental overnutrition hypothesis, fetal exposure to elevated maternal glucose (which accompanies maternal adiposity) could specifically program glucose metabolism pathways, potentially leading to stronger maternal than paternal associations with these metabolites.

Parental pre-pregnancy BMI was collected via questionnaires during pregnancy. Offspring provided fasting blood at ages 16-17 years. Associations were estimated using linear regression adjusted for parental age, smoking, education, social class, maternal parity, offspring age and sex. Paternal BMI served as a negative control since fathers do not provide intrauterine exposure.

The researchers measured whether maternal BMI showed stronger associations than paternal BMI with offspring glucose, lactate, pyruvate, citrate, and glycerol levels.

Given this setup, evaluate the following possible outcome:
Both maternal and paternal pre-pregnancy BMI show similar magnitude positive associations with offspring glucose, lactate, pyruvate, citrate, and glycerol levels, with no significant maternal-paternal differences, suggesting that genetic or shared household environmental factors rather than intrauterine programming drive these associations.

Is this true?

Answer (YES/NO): NO